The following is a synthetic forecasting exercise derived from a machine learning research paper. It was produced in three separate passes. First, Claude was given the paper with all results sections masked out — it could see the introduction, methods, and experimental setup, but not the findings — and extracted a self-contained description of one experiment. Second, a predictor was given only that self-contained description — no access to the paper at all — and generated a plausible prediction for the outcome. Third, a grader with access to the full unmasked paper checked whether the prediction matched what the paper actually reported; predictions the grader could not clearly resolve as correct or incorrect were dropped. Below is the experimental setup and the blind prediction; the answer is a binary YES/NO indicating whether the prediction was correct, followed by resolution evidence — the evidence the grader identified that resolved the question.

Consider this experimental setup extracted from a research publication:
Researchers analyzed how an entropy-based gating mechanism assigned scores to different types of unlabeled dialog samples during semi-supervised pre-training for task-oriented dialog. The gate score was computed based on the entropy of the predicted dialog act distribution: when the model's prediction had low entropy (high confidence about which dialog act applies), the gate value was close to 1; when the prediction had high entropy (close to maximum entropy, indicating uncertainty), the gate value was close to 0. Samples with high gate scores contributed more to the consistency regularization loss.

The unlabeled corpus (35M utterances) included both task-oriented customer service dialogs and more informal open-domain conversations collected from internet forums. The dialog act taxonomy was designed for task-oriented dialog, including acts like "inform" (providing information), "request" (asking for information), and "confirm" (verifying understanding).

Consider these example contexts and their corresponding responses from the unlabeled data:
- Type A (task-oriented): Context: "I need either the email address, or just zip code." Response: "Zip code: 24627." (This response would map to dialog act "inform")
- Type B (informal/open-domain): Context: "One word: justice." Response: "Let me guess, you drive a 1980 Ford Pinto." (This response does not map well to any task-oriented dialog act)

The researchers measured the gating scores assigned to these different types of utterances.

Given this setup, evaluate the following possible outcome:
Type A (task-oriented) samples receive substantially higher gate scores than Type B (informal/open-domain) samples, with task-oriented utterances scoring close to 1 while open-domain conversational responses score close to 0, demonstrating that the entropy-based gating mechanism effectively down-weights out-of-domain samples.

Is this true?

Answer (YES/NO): NO